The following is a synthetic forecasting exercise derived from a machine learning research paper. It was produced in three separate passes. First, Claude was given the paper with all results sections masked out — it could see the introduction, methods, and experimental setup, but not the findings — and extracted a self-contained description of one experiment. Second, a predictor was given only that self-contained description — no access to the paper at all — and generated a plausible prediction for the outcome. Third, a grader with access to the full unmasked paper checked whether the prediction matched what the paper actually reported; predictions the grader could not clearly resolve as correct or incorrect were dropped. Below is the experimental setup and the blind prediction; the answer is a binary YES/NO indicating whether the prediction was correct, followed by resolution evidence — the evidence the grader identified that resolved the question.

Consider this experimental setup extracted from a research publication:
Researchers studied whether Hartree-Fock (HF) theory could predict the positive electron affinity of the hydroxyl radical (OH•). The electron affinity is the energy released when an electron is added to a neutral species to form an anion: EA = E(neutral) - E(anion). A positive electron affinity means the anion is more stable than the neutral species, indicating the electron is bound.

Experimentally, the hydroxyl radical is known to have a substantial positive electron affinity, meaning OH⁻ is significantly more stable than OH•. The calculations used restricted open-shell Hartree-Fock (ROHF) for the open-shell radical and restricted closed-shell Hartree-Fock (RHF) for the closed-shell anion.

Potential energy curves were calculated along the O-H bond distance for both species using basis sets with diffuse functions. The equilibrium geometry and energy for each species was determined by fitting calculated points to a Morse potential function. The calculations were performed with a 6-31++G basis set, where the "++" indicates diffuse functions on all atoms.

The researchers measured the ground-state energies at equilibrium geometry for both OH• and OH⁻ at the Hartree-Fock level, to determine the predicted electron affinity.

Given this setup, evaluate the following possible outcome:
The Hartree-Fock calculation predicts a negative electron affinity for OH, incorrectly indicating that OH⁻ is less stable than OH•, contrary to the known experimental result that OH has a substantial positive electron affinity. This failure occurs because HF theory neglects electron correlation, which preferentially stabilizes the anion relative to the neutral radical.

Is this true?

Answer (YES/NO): YES